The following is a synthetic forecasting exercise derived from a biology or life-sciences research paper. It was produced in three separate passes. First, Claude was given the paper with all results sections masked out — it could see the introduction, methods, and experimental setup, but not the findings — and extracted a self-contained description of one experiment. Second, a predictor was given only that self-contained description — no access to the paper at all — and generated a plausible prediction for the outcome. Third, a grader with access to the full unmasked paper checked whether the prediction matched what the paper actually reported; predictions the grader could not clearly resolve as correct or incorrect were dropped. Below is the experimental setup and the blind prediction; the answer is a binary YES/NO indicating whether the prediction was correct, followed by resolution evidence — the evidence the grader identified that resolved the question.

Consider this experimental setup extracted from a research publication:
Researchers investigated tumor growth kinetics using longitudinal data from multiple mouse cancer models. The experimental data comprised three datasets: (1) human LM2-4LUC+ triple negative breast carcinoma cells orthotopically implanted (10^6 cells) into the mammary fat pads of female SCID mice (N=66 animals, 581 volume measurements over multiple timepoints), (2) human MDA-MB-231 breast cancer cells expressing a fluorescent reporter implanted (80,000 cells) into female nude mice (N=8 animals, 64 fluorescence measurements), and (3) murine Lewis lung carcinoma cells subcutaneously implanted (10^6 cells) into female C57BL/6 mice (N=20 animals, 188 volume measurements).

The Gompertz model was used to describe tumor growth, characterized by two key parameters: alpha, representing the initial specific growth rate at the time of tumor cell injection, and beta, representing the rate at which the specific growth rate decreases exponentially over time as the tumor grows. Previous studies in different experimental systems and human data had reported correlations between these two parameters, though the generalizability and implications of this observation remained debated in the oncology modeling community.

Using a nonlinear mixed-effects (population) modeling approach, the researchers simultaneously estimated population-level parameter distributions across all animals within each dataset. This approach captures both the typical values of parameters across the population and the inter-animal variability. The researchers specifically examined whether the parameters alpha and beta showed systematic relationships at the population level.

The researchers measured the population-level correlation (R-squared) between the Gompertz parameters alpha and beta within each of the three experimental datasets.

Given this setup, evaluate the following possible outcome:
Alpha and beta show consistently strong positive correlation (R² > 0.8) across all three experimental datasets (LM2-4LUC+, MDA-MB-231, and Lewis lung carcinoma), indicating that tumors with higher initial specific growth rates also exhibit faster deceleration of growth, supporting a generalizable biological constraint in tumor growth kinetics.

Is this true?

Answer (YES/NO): YES